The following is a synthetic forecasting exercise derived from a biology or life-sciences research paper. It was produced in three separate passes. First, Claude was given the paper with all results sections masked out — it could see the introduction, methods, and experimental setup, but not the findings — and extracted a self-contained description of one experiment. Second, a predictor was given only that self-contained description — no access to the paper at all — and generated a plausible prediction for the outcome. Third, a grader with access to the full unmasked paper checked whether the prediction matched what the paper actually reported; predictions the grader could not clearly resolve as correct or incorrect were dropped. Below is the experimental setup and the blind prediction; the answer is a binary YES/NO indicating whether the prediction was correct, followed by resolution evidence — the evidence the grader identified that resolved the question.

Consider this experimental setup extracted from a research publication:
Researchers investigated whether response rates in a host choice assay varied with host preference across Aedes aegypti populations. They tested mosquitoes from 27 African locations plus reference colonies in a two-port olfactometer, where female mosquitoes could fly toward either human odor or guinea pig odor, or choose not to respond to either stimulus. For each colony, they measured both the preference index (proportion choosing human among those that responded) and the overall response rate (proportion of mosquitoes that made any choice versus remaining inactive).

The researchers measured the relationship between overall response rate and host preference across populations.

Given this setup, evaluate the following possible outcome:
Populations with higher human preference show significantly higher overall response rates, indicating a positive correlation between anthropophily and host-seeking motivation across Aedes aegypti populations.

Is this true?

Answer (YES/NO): YES